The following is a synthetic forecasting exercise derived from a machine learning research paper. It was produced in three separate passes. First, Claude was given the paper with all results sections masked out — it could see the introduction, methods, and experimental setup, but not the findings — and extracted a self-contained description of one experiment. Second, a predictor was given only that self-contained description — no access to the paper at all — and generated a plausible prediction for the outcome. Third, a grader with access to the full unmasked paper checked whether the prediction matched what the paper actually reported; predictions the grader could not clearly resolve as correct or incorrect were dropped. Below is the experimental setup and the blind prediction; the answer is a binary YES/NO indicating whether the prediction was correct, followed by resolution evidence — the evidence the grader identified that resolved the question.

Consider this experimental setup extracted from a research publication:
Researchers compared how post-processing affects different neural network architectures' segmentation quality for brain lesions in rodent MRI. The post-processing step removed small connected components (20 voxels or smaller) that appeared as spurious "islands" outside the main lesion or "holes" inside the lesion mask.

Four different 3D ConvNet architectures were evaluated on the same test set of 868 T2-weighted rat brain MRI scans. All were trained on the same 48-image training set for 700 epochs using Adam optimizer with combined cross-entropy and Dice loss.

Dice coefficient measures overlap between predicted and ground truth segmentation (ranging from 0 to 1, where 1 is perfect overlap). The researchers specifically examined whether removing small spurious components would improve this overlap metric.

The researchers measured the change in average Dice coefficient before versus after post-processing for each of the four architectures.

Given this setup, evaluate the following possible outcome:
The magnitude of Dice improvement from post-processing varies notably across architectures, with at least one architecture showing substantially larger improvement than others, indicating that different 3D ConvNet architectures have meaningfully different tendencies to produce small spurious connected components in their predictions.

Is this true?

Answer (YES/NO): NO